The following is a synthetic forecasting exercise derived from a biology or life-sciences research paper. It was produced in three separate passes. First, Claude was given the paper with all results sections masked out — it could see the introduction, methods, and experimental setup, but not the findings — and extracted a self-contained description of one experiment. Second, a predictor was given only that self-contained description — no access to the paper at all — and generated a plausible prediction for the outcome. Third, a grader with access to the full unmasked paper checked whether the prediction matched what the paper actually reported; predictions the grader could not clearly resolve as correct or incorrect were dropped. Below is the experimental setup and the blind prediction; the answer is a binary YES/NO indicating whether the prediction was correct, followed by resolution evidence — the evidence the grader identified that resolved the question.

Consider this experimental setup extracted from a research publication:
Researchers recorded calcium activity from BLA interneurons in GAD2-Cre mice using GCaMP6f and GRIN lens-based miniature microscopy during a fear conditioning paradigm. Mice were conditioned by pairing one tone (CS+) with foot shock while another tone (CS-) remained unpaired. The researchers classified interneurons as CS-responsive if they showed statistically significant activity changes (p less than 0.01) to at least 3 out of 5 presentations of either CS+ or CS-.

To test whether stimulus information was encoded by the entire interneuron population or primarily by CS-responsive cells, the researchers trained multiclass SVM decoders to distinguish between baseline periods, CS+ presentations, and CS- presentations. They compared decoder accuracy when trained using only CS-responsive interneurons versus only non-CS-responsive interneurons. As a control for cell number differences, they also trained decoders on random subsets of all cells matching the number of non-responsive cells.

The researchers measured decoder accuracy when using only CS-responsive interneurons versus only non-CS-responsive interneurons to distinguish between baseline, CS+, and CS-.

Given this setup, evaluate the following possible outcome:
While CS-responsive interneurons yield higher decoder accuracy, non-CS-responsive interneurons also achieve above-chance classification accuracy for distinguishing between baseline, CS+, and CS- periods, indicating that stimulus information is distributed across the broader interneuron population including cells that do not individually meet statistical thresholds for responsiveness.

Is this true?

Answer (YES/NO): YES